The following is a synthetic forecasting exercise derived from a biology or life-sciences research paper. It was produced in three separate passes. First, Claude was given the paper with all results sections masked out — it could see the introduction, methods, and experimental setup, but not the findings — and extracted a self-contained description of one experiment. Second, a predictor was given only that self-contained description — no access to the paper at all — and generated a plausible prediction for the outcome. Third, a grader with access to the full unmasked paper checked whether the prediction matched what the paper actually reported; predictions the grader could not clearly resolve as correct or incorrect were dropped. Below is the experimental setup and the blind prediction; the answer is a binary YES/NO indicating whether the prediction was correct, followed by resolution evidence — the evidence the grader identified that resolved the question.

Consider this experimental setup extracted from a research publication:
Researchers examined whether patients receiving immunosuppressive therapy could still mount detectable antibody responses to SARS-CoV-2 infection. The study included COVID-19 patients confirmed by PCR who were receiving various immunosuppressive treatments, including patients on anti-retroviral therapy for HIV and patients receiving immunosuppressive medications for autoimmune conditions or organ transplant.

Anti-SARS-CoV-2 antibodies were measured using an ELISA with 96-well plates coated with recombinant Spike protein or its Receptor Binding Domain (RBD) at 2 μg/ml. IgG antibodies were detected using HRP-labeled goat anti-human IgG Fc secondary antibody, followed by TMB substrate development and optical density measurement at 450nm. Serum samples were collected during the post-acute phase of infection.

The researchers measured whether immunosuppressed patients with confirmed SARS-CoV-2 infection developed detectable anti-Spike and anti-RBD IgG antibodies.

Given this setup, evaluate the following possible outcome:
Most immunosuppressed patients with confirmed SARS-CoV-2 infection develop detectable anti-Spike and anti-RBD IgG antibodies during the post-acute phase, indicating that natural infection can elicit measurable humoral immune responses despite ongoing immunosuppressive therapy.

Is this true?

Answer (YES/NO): NO